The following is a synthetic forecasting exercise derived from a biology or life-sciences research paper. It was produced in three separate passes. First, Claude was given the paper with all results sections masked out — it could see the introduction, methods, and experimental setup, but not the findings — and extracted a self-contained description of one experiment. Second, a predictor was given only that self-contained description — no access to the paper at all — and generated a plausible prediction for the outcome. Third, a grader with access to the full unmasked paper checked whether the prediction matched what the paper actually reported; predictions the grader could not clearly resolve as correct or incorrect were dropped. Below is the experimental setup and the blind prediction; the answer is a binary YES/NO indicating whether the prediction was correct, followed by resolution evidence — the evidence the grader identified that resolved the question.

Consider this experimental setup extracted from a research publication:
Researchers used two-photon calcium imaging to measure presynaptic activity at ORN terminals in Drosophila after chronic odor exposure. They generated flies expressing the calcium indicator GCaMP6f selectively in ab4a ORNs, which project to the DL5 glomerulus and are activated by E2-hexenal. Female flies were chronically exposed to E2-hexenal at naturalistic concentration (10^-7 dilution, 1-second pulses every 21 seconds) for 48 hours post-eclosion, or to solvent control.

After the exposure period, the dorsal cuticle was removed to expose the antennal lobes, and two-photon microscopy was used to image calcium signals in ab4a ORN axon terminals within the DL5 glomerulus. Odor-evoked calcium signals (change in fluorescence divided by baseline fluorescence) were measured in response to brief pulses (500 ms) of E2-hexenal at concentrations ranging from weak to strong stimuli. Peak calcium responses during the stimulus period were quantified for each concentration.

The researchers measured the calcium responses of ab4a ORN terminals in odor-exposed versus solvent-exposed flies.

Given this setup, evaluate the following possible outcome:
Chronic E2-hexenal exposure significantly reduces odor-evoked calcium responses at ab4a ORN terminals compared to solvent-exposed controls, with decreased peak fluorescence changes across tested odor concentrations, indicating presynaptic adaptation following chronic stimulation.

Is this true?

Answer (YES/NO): NO